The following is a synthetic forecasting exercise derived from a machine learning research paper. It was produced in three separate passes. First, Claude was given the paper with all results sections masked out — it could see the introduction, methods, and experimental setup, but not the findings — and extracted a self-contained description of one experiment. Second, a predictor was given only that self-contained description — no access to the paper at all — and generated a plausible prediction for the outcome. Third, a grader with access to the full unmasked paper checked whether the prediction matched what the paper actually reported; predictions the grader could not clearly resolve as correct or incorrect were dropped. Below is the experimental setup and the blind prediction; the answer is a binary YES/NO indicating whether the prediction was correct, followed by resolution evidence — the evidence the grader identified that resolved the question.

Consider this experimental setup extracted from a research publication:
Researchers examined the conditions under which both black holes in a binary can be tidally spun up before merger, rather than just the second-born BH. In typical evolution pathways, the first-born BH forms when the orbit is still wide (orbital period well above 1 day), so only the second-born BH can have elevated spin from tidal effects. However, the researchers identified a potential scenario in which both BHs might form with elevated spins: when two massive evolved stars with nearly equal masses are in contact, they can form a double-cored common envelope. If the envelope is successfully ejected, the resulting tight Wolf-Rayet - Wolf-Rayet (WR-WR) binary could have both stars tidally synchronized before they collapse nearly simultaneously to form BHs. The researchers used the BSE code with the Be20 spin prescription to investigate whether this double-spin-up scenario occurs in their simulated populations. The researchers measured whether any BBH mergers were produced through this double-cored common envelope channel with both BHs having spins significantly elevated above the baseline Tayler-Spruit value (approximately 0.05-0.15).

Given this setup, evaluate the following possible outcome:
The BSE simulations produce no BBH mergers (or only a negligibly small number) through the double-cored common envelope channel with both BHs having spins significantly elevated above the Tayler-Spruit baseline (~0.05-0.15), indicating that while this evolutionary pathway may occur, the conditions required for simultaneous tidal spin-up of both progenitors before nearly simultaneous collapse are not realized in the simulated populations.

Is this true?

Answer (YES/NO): NO